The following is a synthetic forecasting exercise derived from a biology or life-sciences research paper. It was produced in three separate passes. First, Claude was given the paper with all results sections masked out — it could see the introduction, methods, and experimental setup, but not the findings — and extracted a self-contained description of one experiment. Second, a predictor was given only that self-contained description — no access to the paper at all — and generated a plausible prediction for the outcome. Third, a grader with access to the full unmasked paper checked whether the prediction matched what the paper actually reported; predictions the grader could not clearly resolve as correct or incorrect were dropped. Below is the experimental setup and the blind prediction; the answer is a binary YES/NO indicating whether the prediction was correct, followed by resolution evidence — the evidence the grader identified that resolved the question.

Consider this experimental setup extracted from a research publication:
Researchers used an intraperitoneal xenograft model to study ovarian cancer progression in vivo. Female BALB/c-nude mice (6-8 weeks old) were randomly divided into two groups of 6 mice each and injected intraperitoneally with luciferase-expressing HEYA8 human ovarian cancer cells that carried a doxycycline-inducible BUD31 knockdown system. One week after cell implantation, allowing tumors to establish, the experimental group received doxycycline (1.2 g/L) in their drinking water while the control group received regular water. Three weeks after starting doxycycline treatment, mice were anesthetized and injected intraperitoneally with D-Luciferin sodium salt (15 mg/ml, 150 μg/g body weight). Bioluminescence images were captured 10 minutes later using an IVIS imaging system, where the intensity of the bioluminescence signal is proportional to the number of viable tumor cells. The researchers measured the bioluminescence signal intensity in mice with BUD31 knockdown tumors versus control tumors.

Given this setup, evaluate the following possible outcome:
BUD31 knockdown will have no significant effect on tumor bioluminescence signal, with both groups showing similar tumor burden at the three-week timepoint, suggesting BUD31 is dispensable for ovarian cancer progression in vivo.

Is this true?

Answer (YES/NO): NO